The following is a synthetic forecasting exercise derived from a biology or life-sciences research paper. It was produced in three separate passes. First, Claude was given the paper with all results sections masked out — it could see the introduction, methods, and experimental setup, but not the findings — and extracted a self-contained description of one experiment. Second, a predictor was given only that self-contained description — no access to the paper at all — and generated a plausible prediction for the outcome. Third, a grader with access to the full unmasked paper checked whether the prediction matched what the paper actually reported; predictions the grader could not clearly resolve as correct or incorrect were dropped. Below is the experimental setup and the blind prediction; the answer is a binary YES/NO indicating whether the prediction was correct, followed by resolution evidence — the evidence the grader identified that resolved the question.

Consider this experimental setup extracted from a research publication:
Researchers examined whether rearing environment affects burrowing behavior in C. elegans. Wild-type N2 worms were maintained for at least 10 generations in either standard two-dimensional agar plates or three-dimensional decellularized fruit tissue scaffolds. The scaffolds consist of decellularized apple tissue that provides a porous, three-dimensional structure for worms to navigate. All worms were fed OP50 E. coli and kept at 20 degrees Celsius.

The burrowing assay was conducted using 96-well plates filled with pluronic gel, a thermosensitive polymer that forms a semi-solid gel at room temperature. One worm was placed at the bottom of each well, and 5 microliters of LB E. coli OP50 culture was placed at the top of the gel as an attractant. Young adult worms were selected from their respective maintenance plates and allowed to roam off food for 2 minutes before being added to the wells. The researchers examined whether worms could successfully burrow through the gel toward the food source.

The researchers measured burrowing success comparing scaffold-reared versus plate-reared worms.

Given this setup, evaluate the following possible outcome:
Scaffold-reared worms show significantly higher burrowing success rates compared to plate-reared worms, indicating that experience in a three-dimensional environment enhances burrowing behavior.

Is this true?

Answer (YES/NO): NO